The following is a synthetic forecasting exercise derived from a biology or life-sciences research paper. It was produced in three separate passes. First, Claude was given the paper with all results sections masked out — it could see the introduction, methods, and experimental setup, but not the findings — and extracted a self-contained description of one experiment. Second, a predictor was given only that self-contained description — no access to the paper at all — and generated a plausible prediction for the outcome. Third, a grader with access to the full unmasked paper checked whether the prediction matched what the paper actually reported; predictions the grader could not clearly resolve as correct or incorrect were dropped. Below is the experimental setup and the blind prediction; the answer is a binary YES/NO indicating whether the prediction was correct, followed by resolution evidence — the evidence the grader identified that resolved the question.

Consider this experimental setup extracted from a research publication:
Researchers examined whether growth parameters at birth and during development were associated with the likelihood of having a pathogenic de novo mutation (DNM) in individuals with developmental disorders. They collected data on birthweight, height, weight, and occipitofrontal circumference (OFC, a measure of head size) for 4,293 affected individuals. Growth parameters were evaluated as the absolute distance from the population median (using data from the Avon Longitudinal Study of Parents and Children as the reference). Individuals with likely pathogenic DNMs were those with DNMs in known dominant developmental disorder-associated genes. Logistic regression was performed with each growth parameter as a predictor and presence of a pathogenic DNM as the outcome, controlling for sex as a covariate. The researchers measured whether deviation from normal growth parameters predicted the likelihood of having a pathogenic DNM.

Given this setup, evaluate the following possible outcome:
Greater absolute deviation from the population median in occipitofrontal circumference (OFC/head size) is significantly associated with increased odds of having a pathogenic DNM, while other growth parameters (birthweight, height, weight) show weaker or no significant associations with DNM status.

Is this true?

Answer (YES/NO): NO